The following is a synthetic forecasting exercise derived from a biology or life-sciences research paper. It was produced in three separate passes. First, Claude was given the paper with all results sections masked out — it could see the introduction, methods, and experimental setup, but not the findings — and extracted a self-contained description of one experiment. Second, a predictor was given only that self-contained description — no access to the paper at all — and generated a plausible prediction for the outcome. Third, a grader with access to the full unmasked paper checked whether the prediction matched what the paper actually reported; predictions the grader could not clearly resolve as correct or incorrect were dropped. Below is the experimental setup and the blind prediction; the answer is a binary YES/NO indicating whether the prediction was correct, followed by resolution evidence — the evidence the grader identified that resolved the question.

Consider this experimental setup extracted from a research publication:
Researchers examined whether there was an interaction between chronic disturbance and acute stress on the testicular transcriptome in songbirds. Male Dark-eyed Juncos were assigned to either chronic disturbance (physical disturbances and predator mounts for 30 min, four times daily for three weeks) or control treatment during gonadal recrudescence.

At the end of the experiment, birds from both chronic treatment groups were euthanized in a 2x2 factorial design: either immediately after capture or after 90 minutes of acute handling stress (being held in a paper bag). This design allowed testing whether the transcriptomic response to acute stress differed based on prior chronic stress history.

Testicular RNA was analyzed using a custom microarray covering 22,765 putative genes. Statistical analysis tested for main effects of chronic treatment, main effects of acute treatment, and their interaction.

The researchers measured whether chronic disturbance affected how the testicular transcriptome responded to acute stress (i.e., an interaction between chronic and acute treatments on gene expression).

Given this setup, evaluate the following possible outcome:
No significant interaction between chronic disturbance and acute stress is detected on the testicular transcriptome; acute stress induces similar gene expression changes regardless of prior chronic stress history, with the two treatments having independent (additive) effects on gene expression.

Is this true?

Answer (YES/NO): YES